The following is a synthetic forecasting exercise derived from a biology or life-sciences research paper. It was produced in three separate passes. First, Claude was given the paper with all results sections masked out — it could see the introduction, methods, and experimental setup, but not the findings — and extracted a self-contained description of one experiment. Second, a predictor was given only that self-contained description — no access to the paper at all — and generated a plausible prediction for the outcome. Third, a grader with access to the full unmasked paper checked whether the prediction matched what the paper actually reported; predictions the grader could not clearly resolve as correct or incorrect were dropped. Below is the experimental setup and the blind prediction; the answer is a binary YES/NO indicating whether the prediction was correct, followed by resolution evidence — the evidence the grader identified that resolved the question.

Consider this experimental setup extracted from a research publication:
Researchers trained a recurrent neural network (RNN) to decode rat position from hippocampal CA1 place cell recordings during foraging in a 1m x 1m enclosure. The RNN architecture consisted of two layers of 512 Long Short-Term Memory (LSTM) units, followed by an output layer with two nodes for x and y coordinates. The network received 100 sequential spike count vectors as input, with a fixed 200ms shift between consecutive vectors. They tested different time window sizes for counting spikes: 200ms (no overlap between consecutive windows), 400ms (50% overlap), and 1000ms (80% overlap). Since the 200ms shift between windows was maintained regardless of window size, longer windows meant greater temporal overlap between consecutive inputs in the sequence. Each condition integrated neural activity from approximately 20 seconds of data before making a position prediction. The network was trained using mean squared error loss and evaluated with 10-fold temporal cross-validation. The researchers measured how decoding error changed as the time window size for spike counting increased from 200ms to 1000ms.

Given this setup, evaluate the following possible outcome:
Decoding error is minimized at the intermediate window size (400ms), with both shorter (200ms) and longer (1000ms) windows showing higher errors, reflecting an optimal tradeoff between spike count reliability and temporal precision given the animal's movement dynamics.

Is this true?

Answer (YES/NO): NO